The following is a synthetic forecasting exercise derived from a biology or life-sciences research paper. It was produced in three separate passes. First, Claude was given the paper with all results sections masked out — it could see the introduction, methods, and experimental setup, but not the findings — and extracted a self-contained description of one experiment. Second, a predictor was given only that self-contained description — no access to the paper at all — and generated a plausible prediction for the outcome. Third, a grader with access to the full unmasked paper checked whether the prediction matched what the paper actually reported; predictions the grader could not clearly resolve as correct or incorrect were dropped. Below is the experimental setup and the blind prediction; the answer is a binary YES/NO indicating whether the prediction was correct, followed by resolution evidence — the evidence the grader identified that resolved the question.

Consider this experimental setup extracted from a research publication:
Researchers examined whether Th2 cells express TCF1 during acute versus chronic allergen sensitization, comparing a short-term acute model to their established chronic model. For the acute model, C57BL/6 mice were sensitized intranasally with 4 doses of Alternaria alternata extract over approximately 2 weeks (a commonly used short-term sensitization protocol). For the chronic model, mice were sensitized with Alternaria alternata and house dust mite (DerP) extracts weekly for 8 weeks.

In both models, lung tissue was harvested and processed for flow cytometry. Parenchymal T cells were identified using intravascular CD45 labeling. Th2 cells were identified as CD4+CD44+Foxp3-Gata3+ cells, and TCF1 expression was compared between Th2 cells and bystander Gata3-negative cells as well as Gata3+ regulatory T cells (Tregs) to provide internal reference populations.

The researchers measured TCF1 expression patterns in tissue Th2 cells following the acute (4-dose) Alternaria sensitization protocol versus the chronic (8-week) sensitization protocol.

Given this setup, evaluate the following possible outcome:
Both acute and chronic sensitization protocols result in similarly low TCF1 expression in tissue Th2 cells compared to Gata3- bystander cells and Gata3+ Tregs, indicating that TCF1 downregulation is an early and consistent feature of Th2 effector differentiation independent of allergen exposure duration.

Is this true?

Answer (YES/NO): NO